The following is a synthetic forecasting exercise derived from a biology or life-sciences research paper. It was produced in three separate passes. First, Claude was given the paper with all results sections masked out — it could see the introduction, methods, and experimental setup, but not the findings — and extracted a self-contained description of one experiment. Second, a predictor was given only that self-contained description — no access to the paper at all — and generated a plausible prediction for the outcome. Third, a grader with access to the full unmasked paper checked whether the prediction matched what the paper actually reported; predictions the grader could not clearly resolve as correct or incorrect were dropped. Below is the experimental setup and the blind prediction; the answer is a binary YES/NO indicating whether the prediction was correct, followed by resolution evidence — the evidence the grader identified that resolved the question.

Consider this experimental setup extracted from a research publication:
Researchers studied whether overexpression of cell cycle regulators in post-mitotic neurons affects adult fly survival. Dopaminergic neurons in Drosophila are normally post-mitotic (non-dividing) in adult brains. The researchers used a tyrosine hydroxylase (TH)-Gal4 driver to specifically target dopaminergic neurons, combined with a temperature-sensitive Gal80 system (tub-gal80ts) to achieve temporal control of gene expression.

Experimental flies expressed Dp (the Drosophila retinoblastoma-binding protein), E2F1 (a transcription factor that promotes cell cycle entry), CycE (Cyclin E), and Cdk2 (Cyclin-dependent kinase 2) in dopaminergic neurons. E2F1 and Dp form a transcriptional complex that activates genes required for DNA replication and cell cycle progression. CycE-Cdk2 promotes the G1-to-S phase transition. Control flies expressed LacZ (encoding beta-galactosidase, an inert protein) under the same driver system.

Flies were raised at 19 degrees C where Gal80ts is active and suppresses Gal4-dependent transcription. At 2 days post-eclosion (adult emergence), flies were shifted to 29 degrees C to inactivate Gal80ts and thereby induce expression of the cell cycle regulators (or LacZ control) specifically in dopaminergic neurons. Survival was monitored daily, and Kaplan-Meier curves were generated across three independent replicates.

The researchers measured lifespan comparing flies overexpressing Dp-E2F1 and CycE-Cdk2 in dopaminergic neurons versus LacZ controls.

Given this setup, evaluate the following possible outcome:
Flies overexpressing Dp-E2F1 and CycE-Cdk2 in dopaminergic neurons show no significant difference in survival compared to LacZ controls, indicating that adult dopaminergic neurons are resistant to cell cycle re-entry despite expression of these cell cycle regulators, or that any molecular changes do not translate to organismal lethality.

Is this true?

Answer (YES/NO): NO